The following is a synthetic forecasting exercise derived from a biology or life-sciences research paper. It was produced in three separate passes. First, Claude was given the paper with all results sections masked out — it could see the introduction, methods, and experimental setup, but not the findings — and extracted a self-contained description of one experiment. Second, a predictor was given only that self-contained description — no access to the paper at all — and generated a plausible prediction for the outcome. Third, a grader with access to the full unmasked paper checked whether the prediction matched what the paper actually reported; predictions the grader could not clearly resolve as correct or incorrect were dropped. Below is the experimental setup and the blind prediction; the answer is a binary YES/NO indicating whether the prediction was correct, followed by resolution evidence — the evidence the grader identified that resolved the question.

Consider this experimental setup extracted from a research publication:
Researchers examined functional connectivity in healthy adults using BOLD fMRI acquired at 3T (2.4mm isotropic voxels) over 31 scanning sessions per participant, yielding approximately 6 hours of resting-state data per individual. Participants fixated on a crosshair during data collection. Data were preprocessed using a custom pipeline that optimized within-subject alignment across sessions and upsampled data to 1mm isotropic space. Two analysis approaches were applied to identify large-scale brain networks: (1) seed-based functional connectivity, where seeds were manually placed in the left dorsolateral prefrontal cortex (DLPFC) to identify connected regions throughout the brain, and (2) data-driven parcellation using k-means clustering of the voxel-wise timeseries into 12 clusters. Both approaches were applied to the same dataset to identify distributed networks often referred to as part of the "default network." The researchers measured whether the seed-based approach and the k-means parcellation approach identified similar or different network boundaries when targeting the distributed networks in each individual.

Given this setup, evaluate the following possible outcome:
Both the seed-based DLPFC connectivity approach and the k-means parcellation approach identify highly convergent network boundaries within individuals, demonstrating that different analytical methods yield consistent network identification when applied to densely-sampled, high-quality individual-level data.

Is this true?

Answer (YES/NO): YES